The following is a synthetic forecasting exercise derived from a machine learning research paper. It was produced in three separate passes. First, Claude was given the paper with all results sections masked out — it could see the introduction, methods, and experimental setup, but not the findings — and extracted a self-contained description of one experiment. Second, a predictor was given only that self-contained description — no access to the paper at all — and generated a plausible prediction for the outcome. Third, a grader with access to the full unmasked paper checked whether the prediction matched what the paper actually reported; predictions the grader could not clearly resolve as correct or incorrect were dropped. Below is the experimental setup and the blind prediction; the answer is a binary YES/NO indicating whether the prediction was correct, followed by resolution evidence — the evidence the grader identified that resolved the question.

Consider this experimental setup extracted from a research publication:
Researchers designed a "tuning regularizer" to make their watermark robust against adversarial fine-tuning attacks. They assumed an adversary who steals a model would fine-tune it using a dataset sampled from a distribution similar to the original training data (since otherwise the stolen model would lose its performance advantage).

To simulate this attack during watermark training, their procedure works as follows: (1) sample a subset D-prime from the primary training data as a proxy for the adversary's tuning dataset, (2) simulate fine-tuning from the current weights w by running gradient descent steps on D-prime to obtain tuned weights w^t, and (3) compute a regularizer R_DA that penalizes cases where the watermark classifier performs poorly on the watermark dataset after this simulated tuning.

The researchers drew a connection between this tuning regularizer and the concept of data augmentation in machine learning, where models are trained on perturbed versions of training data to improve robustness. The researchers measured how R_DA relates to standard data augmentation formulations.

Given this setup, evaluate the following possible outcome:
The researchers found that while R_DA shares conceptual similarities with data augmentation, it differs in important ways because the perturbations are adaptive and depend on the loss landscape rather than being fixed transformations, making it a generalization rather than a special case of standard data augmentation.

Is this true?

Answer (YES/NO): NO